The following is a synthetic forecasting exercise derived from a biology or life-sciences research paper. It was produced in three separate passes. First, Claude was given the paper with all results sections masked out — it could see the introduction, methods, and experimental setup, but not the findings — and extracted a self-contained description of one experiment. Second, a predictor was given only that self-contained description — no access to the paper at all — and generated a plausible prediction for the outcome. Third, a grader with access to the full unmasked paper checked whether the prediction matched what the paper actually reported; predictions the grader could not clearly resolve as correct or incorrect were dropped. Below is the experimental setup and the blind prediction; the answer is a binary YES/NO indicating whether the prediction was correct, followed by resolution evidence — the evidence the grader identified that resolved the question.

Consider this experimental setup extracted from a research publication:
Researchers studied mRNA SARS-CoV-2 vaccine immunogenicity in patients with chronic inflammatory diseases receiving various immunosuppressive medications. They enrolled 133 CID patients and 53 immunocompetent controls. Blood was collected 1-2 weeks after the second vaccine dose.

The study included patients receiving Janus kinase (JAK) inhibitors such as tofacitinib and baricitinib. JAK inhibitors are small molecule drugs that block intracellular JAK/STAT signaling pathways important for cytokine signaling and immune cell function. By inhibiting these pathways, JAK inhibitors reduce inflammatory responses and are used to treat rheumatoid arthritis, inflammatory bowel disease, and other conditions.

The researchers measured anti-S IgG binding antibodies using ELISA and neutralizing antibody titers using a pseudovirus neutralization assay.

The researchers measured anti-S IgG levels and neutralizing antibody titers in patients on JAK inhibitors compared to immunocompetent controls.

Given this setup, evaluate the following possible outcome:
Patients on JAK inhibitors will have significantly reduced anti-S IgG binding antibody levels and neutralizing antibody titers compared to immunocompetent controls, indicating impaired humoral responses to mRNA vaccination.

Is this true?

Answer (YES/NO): NO